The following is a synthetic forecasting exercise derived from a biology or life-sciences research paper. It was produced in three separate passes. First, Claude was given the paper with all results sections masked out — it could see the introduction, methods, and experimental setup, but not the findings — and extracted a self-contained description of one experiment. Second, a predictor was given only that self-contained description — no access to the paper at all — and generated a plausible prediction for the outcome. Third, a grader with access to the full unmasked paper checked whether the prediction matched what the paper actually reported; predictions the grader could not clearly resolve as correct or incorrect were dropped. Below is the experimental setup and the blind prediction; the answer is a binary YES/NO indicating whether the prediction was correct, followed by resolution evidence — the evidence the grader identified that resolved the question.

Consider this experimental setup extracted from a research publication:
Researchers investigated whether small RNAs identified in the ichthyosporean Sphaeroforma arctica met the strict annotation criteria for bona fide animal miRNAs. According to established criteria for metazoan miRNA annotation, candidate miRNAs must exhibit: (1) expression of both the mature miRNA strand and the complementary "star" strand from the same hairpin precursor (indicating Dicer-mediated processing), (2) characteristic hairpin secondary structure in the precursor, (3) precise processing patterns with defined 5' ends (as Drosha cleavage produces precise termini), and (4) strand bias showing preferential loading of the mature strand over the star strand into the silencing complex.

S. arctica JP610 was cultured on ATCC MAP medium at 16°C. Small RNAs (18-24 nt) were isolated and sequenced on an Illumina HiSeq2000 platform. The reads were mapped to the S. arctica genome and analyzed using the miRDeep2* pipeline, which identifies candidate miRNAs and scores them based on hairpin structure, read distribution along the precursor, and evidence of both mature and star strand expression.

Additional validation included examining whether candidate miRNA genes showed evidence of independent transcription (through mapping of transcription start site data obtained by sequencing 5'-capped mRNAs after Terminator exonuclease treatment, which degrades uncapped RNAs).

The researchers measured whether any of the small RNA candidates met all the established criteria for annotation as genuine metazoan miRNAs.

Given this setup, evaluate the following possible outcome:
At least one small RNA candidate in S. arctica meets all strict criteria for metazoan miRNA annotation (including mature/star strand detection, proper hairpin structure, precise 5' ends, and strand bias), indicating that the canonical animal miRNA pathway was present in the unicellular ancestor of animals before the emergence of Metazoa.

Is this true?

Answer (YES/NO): YES